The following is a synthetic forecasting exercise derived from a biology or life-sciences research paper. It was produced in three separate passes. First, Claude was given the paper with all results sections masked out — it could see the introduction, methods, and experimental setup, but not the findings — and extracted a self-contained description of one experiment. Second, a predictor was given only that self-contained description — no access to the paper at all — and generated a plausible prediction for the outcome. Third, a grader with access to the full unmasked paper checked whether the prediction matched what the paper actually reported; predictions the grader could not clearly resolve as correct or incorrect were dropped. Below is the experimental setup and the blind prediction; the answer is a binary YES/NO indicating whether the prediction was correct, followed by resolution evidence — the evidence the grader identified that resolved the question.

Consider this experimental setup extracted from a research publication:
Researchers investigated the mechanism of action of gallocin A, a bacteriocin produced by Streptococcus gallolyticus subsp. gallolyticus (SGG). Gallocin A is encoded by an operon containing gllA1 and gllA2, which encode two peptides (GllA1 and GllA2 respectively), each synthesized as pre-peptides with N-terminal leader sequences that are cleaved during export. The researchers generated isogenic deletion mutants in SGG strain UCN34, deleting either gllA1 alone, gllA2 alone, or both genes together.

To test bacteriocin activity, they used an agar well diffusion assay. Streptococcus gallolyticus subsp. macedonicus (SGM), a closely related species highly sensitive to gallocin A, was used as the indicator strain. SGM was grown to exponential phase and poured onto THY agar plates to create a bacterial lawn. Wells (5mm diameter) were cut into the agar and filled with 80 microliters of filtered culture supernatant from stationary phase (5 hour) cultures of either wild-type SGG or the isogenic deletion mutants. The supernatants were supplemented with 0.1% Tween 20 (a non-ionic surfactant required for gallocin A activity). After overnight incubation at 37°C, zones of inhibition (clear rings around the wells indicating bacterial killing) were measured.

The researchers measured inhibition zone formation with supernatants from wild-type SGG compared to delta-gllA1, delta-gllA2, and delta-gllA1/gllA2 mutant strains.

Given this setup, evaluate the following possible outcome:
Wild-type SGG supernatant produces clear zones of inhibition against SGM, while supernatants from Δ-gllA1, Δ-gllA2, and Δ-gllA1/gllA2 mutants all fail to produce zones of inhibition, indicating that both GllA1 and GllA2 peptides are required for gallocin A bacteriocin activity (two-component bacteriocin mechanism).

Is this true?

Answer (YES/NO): YES